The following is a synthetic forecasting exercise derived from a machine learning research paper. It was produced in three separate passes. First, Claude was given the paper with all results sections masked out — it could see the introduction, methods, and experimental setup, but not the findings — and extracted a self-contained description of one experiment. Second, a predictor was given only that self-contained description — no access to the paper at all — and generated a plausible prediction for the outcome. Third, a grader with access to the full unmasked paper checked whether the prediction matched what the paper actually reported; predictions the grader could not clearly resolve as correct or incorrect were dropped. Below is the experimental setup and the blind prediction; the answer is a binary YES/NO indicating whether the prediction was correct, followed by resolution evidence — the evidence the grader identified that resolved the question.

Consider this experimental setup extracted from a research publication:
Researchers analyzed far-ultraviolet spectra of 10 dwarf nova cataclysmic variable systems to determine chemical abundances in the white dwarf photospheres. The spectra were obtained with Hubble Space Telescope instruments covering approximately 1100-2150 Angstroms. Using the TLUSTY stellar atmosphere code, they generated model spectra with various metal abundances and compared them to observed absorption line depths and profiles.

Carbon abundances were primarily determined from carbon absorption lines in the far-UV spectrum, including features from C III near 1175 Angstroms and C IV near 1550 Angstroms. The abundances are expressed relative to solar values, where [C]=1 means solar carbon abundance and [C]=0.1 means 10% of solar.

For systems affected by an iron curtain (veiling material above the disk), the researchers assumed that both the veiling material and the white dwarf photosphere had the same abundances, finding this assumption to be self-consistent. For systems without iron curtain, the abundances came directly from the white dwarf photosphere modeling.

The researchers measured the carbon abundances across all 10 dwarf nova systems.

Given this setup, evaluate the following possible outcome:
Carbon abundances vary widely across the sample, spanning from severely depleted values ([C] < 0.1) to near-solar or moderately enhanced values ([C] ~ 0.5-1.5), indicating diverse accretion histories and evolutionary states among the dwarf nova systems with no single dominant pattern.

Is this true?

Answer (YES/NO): NO